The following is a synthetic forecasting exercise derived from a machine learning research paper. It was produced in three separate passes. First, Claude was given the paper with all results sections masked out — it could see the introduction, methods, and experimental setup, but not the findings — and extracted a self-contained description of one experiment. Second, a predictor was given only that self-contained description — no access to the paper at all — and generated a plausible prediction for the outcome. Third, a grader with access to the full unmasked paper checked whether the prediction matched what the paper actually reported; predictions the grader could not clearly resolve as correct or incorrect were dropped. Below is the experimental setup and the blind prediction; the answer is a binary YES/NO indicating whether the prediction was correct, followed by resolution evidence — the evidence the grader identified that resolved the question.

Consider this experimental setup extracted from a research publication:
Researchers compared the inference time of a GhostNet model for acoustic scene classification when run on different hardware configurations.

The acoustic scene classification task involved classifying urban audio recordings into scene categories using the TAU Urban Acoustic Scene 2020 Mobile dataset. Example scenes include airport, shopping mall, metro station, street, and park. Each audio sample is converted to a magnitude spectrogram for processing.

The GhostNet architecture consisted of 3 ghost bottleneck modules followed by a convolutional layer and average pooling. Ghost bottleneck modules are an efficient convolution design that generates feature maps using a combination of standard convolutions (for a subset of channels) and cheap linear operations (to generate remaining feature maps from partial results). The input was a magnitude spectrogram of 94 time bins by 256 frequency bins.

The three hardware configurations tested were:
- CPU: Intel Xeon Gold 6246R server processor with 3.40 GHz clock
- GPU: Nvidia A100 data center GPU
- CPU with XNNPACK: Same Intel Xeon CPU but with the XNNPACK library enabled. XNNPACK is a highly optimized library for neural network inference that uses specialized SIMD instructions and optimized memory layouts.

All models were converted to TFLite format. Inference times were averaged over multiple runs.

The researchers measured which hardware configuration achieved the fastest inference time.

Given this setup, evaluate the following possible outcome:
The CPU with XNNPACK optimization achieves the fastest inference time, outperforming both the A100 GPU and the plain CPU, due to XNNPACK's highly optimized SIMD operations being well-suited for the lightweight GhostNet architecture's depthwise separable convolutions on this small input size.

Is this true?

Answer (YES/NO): NO